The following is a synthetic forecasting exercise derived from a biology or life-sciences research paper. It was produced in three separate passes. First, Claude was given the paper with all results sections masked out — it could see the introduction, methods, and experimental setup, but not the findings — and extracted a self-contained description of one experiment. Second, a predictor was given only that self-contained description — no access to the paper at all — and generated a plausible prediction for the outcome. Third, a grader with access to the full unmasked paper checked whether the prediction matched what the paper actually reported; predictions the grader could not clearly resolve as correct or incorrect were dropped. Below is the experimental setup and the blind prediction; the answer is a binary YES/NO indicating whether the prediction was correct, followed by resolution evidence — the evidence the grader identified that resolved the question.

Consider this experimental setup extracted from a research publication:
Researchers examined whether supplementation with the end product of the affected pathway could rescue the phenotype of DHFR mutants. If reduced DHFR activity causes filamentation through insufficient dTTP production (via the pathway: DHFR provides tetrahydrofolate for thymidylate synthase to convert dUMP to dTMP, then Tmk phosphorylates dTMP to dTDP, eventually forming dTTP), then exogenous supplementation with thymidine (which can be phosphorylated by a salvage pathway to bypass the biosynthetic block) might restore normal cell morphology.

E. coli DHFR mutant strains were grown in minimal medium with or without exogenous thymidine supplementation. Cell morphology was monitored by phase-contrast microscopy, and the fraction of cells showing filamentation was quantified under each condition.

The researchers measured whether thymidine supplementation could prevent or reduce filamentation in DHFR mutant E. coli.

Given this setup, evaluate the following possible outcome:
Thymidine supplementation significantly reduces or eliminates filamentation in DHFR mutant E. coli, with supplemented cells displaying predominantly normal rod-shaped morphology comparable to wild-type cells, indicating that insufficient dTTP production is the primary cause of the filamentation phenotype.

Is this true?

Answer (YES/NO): NO